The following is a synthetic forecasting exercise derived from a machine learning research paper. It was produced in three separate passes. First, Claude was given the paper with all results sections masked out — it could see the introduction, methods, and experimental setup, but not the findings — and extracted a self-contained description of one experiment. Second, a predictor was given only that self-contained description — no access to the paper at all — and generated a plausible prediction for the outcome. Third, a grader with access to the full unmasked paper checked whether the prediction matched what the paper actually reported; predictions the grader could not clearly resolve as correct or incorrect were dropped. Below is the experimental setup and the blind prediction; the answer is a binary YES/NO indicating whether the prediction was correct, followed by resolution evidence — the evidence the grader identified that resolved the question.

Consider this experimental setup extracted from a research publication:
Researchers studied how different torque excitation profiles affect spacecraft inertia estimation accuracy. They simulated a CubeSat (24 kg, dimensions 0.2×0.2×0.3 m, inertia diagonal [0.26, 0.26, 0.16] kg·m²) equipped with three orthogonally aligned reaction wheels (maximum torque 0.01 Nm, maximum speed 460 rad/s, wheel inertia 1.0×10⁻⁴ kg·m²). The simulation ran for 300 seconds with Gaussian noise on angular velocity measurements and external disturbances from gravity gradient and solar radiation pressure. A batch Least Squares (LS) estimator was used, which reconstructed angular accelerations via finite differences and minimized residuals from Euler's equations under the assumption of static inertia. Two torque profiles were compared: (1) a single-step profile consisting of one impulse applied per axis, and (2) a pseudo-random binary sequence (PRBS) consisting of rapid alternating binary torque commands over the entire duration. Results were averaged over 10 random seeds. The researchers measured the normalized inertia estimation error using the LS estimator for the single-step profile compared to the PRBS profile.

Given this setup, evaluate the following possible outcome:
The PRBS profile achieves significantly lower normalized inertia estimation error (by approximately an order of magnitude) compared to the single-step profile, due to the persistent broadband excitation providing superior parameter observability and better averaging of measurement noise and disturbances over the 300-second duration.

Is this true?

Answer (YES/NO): NO